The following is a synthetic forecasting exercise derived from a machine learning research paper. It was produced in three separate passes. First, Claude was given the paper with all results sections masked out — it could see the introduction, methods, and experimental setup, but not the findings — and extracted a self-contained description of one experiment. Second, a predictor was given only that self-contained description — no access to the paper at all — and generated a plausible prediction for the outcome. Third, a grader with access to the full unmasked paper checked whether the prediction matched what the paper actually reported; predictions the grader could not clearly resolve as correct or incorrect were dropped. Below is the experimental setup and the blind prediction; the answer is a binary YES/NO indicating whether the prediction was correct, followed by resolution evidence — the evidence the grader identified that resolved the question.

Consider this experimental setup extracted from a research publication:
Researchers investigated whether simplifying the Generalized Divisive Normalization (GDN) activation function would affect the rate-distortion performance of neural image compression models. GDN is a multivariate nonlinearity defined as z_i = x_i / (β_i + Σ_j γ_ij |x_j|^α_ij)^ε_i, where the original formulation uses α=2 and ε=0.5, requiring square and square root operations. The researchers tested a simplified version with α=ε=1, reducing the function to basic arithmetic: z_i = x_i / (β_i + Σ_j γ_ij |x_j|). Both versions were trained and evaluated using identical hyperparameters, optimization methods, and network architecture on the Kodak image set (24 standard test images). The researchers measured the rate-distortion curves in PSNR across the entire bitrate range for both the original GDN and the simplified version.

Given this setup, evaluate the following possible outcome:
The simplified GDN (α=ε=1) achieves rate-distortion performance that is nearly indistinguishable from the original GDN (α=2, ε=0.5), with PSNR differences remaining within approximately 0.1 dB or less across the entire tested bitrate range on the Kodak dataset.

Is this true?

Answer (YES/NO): YES